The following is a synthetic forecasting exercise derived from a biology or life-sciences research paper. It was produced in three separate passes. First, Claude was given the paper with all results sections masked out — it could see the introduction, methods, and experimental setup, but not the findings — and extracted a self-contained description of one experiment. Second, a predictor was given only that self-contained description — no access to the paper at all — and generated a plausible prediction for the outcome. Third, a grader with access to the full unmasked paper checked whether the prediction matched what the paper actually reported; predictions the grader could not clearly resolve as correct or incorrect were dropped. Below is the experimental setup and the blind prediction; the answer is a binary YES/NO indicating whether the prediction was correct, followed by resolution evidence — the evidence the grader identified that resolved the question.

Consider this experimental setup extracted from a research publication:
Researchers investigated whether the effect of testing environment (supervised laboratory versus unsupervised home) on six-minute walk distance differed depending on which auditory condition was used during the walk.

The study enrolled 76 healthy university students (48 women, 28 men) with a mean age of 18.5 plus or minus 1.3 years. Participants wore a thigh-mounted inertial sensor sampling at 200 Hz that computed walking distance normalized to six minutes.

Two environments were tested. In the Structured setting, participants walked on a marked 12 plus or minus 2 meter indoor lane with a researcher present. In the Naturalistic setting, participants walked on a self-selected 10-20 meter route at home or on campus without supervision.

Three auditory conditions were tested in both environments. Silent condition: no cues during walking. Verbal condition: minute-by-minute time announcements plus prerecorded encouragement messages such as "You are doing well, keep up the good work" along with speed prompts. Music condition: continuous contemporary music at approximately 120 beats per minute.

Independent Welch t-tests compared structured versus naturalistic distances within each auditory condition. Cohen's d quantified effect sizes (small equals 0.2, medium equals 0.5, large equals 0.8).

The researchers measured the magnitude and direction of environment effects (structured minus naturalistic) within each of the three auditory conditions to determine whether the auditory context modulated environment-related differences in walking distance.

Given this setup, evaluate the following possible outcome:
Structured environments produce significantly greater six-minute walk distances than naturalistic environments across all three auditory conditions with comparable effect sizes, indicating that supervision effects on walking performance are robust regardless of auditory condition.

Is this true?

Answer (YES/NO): NO